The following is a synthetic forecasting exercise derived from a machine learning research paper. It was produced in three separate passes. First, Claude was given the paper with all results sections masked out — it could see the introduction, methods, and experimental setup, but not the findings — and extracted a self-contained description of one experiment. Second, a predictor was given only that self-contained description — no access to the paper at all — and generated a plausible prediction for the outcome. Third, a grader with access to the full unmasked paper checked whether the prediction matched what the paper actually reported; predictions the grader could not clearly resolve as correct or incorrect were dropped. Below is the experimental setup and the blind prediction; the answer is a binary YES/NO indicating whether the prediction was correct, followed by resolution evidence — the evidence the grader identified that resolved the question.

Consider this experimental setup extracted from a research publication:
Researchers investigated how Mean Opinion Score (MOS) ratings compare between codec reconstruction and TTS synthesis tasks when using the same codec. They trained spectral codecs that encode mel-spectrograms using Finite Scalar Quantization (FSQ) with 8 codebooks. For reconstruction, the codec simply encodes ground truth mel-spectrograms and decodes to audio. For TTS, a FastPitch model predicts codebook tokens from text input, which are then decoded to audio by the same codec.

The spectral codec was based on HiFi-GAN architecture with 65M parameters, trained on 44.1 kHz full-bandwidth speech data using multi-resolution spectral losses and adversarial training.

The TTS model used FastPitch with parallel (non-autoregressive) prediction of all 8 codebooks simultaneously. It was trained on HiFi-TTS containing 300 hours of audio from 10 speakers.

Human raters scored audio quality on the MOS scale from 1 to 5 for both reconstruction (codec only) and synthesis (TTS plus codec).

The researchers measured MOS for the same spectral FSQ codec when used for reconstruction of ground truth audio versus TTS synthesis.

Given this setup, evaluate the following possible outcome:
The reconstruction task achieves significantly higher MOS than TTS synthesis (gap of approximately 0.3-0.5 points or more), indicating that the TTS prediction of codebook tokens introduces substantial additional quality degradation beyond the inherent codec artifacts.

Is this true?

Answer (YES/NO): NO